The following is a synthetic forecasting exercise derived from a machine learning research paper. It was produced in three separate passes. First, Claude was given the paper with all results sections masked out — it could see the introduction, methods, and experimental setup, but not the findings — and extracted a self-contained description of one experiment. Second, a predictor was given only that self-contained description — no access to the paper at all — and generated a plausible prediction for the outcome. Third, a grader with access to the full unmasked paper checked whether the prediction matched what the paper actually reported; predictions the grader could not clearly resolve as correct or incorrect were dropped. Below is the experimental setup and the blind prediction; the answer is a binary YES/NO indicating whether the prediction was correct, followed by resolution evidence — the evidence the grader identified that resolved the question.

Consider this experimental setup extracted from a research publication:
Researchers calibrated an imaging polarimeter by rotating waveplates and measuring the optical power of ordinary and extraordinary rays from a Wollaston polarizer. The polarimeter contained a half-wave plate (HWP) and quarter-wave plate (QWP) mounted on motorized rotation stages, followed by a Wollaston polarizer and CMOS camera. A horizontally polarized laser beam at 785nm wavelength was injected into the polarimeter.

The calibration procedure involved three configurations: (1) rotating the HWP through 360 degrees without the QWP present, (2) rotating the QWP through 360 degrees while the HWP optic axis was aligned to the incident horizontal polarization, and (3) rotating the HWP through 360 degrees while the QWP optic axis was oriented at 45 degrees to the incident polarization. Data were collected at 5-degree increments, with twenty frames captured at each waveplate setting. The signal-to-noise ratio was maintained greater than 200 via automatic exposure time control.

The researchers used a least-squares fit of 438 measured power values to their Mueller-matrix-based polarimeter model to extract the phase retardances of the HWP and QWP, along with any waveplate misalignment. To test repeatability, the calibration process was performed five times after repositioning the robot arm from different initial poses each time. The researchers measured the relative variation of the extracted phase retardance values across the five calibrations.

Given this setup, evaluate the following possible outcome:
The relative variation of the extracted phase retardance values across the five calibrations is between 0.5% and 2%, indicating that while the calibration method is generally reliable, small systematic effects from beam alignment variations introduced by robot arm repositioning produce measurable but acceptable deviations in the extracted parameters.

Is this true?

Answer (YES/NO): NO